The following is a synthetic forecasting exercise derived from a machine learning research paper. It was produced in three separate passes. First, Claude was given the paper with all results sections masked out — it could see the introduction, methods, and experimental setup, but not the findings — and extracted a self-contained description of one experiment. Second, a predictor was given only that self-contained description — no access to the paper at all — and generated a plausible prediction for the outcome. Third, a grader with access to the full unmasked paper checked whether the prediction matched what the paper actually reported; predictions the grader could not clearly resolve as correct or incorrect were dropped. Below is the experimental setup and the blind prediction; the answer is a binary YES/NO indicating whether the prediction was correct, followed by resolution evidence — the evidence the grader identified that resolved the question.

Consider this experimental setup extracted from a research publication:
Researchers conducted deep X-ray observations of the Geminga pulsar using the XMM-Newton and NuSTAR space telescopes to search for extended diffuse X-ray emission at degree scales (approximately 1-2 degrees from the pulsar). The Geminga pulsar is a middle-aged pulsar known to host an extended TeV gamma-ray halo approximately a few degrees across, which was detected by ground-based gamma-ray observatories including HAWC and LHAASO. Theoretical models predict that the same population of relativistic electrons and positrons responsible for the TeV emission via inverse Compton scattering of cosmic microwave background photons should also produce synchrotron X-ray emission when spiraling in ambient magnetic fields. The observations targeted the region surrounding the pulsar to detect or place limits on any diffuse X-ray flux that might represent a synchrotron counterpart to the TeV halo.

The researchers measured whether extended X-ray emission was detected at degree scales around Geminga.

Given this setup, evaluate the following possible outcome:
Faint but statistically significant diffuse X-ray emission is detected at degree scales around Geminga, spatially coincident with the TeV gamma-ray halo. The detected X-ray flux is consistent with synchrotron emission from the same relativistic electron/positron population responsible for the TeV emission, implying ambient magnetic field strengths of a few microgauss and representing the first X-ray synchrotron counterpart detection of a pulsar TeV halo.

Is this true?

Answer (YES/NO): NO